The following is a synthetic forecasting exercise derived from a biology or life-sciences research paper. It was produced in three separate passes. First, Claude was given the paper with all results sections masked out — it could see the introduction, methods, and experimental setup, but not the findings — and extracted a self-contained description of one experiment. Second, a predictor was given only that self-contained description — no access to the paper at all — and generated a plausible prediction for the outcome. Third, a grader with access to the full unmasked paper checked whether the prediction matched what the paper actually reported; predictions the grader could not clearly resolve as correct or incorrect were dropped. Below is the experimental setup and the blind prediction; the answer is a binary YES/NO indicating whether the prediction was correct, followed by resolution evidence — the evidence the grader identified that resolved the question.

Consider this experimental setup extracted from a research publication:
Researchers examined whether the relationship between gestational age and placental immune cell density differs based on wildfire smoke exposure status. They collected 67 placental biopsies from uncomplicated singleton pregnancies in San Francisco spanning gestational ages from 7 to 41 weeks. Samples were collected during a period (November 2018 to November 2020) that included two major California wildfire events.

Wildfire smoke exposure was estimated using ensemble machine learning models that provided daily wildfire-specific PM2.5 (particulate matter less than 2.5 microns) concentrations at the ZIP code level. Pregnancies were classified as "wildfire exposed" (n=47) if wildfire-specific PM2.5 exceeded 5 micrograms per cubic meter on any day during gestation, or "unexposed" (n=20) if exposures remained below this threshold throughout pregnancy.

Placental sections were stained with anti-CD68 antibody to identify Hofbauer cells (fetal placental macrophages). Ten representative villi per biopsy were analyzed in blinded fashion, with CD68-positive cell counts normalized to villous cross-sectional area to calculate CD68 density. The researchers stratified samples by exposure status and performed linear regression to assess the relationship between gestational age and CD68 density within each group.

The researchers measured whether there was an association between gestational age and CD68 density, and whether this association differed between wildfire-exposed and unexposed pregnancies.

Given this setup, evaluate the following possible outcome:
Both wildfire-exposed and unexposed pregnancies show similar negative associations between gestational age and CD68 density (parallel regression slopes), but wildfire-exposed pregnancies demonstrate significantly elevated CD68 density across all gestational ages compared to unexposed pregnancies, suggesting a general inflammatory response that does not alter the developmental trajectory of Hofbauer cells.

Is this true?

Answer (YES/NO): NO